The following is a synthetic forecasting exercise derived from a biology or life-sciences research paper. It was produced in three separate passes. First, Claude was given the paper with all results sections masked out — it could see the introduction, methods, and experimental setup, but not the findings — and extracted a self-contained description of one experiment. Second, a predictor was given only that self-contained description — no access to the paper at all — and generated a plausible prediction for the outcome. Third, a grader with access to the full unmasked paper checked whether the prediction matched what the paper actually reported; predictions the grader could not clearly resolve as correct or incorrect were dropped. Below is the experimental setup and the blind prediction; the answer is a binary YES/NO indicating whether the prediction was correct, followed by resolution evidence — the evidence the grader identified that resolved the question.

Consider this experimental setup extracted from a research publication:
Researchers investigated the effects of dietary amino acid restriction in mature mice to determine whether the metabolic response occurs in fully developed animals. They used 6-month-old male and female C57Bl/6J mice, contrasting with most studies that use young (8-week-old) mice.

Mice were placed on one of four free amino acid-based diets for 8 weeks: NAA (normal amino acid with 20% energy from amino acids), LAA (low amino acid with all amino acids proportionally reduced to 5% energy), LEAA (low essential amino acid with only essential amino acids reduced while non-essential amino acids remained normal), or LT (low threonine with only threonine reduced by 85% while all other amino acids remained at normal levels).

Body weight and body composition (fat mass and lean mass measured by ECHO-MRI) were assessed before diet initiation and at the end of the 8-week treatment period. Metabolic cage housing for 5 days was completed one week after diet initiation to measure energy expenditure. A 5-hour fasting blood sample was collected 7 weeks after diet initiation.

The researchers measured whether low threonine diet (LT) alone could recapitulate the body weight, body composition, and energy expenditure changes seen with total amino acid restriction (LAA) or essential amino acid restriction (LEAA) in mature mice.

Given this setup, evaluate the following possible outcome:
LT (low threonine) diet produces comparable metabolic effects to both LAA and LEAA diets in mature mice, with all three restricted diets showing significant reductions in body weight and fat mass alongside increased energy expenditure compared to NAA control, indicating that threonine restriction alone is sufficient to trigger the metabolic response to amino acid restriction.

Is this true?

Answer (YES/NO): NO